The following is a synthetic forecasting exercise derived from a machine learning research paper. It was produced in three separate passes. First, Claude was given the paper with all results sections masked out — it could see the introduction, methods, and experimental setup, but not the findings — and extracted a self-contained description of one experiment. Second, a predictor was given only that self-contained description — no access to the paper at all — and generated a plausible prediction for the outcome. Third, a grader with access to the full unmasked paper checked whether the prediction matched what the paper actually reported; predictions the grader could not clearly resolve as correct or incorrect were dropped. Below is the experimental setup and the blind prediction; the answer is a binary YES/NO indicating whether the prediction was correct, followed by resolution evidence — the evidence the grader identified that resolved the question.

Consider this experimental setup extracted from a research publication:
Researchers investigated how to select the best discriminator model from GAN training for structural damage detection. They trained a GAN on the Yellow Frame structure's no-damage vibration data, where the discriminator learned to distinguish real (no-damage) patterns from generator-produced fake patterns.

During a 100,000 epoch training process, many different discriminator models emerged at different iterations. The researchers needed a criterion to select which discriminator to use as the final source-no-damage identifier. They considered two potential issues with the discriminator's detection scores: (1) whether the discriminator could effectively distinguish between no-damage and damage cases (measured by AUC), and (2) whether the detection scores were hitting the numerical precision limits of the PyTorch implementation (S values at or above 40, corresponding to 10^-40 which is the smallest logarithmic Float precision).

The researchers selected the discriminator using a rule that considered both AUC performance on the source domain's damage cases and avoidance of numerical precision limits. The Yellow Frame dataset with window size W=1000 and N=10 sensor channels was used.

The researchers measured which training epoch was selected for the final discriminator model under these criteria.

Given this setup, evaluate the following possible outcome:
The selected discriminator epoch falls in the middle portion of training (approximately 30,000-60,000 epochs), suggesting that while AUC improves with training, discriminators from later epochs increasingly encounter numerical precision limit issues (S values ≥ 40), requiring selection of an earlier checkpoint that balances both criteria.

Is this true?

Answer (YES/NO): NO